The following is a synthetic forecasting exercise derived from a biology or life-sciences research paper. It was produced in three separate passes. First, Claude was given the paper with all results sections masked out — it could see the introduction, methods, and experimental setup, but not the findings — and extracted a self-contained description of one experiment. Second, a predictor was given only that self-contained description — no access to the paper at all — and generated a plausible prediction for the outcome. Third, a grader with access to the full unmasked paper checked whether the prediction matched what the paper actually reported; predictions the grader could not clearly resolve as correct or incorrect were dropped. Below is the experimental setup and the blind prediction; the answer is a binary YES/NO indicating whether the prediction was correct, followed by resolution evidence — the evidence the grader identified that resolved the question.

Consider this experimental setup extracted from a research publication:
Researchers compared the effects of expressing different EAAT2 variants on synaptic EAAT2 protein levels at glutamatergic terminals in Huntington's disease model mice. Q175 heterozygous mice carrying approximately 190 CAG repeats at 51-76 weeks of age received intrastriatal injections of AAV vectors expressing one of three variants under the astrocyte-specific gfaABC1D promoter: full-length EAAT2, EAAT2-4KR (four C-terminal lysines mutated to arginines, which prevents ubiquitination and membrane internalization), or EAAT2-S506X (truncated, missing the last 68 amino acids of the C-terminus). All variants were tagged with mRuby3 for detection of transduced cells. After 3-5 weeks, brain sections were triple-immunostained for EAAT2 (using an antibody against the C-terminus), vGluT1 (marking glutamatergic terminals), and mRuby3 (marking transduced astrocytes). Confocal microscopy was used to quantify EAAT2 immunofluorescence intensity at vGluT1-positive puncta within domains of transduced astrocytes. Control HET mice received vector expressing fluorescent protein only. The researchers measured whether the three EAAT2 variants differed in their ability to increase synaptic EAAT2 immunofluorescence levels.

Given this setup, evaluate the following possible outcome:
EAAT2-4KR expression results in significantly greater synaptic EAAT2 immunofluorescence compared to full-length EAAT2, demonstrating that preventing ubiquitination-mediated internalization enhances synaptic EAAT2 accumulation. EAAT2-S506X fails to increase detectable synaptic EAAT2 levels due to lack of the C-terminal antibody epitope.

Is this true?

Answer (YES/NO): NO